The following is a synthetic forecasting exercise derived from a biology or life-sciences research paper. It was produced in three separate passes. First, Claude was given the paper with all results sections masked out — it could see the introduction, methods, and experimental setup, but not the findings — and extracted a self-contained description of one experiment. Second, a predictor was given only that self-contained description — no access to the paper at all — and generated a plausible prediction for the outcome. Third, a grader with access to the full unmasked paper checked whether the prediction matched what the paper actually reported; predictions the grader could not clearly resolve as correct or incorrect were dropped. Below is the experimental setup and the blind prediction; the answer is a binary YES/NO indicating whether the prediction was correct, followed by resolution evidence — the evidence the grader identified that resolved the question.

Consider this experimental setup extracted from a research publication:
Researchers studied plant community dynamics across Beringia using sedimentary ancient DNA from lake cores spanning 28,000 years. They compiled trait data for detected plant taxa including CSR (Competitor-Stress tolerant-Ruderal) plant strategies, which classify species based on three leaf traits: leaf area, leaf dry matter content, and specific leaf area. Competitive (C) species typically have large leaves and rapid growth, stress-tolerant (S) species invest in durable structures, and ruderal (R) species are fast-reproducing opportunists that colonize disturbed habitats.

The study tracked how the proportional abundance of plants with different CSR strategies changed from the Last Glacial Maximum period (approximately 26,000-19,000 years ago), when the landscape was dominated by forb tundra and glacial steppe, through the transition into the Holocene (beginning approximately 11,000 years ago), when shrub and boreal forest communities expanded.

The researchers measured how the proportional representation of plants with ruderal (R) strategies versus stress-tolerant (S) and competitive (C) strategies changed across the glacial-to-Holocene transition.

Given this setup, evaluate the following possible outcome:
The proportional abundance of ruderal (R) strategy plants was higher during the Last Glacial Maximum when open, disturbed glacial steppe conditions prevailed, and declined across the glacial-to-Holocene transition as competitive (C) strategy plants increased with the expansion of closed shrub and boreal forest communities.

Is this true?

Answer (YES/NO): NO